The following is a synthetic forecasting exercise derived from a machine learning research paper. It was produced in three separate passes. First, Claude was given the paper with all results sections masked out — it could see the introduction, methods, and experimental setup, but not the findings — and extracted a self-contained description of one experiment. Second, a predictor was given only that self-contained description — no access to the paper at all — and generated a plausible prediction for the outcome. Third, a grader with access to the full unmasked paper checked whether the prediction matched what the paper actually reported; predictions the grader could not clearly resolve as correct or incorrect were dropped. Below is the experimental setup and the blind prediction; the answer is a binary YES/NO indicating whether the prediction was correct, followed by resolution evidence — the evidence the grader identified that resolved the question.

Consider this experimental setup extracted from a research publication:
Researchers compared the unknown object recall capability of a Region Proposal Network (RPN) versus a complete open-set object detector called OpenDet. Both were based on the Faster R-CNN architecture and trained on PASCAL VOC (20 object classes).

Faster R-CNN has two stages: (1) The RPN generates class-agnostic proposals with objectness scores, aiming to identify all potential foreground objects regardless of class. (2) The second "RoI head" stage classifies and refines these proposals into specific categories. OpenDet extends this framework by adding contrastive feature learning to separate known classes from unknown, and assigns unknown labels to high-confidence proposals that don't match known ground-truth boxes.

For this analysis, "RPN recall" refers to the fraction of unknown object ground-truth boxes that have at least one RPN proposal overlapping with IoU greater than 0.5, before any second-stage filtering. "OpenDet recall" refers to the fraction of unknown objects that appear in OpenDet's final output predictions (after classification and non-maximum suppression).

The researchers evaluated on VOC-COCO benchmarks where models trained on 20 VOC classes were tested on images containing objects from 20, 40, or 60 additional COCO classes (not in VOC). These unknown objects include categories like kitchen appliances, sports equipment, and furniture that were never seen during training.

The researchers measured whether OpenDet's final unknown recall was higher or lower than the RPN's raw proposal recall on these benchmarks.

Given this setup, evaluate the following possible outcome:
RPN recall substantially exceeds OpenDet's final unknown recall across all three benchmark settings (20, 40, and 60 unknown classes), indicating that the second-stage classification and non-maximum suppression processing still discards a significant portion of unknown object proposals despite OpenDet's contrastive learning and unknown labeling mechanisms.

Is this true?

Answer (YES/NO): YES